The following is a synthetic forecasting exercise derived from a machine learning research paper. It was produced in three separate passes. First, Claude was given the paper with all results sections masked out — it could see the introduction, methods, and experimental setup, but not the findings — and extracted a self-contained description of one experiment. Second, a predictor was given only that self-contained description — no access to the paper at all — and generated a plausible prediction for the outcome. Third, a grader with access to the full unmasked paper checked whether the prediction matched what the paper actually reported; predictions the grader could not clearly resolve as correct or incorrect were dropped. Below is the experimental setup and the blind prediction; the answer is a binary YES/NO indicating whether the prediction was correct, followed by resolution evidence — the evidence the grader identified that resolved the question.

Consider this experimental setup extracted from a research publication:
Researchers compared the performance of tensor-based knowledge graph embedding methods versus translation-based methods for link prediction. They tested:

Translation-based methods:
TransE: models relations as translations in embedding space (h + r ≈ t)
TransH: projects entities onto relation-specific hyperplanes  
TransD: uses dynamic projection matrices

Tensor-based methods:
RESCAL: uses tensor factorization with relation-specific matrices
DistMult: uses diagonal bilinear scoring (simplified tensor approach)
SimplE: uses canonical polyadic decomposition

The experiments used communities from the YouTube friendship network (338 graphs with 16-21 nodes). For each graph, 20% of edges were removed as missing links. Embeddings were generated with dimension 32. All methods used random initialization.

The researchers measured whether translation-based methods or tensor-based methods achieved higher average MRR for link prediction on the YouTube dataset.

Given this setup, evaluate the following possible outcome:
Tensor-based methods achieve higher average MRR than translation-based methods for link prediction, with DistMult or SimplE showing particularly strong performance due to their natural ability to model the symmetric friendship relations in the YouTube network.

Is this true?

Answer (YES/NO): NO